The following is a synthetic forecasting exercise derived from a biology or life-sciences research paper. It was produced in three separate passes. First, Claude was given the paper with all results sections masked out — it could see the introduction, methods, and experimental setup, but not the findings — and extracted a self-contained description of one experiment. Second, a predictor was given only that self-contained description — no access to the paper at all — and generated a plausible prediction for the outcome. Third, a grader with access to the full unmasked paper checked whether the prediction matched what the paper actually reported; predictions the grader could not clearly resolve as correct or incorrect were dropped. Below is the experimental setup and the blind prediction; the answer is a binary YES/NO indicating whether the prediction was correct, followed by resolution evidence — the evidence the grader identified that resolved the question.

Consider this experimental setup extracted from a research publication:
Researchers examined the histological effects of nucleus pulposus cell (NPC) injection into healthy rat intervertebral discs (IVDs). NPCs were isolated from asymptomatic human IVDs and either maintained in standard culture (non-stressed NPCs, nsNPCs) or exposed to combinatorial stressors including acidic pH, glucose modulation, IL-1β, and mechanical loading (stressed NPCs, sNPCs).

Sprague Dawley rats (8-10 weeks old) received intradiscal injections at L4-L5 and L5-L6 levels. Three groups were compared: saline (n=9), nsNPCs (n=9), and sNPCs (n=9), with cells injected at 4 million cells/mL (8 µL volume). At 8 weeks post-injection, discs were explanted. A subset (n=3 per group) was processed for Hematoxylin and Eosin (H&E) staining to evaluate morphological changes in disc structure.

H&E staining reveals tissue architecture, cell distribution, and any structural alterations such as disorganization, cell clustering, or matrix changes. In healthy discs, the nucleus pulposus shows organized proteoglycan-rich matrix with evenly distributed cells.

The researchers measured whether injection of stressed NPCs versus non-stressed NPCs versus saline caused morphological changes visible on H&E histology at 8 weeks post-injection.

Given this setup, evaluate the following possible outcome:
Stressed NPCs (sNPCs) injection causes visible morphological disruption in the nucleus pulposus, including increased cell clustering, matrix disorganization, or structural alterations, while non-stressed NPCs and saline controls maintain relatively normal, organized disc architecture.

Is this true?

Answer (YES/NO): NO